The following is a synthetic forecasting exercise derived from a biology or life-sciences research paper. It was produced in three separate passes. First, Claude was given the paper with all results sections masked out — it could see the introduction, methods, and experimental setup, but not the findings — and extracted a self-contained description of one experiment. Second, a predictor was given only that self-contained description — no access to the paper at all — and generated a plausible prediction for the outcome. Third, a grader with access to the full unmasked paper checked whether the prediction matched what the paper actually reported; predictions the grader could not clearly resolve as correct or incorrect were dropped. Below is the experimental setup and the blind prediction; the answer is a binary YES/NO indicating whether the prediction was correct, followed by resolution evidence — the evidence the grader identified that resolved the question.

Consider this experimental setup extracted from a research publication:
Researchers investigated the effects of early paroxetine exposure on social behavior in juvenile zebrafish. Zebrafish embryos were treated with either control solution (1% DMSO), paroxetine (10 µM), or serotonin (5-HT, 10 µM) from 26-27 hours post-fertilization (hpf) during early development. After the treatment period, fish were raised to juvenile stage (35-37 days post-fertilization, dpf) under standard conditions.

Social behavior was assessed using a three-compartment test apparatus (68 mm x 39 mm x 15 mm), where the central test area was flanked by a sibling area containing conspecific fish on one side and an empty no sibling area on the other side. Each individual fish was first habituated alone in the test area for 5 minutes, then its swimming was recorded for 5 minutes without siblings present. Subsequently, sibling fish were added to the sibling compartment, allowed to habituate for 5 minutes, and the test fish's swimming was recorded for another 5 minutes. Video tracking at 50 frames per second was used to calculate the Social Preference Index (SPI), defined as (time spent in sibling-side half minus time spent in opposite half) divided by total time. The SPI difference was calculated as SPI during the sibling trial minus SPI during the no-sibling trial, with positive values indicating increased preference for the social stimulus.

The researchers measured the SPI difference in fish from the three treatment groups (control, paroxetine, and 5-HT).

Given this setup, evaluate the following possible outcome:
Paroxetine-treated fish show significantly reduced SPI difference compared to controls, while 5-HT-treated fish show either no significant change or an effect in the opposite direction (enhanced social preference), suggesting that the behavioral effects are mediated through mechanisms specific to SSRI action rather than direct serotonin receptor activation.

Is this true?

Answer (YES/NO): NO